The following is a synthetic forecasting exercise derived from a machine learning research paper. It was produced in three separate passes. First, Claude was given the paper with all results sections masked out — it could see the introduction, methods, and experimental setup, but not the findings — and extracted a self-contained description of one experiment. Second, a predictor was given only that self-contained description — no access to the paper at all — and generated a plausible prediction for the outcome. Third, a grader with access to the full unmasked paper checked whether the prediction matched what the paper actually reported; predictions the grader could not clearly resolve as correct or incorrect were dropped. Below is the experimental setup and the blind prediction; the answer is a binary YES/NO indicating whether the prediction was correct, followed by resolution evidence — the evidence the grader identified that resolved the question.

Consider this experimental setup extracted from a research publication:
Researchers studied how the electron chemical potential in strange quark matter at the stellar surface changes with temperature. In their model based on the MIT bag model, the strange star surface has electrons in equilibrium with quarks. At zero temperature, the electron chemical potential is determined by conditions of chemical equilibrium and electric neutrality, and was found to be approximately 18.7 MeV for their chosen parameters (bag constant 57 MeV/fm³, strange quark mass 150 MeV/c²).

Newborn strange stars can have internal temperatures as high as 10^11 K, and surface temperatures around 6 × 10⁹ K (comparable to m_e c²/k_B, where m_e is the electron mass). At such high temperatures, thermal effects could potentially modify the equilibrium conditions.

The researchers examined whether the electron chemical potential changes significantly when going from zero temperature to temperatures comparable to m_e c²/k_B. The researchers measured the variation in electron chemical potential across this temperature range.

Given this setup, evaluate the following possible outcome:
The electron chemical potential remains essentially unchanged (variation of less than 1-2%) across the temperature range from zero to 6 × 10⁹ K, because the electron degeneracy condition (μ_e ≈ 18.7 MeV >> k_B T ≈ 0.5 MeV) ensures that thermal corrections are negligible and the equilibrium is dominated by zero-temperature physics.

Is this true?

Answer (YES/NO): YES